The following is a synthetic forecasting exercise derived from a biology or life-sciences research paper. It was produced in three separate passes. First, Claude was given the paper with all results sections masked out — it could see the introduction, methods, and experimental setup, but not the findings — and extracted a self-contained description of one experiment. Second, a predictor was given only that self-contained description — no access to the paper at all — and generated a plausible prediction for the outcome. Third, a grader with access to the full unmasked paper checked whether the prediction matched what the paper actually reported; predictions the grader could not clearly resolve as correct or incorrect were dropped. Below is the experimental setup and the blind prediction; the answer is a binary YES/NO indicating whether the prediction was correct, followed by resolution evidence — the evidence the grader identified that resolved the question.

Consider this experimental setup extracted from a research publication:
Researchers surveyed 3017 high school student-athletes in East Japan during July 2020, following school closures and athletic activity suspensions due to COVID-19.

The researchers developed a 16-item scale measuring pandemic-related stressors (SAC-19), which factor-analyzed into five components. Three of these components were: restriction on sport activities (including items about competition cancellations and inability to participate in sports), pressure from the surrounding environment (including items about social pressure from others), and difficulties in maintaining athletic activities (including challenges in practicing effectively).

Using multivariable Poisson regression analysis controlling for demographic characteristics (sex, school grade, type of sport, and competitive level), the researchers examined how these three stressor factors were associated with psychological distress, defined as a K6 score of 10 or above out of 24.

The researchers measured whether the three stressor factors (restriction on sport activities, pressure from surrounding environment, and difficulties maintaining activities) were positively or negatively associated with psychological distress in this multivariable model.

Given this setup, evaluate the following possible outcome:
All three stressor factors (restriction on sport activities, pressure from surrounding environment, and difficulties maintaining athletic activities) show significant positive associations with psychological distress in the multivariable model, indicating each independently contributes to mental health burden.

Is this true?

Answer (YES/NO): NO